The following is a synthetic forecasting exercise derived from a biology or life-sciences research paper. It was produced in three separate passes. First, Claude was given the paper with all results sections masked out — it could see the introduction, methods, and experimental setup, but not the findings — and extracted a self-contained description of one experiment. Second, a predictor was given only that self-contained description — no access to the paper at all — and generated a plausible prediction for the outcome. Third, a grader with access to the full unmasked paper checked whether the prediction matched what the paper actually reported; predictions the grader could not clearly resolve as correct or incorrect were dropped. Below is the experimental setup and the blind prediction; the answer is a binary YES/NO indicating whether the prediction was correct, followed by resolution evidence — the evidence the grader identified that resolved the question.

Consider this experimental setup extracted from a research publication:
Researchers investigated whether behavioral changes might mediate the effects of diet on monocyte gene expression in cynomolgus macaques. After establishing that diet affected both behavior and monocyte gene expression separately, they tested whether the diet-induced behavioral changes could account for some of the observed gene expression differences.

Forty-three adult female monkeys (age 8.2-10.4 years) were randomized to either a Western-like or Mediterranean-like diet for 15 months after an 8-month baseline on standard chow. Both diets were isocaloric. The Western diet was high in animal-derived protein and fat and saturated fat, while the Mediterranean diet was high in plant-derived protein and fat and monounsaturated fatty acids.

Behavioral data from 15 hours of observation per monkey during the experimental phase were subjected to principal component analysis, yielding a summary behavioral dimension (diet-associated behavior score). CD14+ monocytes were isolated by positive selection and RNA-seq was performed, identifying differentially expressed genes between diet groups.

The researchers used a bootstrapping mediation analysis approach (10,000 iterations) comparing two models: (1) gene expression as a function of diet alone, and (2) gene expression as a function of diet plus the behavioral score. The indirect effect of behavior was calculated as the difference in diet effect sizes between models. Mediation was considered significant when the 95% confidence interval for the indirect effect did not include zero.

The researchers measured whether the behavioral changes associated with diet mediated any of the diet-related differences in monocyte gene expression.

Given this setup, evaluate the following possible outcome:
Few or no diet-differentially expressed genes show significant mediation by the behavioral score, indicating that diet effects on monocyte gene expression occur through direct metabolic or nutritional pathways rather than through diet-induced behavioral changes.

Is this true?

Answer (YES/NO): NO